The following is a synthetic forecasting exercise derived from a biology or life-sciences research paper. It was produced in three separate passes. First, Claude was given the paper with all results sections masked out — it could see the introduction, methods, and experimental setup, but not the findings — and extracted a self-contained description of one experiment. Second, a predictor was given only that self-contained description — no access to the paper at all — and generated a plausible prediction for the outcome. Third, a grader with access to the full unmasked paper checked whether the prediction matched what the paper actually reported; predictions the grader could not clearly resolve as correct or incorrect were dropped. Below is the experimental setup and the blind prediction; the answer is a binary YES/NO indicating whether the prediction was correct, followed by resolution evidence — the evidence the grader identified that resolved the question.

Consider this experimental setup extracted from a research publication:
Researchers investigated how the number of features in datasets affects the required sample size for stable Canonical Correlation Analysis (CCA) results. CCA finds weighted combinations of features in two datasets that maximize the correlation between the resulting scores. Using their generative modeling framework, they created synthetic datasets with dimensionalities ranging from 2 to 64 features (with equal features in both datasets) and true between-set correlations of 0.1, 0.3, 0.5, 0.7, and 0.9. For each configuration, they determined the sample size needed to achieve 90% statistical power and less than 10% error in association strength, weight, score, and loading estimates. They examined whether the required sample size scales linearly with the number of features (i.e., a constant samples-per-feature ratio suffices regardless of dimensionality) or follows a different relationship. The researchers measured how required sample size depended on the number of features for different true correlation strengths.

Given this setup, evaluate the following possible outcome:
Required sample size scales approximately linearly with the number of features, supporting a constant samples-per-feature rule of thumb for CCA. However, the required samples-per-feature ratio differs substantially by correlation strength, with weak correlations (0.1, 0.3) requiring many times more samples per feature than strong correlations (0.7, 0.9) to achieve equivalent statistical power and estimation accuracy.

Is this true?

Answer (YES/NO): YES